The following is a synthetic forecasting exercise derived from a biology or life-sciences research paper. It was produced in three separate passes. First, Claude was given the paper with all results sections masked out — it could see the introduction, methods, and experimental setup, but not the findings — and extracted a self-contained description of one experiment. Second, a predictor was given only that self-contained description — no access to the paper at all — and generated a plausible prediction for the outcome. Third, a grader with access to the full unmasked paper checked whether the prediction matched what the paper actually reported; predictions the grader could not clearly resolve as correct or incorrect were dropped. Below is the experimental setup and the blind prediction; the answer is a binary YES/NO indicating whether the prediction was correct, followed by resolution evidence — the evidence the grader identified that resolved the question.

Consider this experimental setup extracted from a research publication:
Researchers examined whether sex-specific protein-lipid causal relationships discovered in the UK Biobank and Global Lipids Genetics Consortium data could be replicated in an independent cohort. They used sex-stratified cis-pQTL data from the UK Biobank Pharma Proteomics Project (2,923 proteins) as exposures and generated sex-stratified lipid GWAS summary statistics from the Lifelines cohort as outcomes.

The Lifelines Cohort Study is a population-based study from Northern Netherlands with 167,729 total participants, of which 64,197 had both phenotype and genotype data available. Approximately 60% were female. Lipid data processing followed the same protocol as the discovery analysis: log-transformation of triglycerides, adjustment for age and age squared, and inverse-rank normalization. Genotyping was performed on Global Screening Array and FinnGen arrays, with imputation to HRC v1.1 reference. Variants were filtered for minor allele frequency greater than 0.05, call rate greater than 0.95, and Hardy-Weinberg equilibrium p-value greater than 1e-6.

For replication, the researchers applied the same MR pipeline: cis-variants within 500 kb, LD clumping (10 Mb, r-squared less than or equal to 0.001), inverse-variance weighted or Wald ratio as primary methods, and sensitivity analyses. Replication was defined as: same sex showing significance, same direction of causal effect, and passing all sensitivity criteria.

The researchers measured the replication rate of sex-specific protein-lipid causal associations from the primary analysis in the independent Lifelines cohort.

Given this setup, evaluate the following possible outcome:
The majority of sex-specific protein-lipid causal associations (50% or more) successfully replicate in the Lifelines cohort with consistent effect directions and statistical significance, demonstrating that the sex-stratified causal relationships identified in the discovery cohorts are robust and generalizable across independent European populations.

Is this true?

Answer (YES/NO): NO